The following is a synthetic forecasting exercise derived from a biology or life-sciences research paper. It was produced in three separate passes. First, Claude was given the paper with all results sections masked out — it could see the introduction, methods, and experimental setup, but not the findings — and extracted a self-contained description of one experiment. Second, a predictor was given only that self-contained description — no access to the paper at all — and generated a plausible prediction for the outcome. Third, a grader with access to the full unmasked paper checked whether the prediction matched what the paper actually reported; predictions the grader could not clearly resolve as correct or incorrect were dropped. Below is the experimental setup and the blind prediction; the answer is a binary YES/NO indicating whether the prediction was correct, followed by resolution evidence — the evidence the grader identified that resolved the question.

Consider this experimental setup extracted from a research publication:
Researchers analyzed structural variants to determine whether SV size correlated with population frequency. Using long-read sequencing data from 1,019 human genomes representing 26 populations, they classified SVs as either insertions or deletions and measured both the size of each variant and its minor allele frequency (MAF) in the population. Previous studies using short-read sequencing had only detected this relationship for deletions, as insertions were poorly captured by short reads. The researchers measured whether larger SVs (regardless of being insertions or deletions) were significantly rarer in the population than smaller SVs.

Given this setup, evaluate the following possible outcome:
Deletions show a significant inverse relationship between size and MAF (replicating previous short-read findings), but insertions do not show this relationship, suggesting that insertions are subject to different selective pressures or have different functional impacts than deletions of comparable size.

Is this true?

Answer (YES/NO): NO